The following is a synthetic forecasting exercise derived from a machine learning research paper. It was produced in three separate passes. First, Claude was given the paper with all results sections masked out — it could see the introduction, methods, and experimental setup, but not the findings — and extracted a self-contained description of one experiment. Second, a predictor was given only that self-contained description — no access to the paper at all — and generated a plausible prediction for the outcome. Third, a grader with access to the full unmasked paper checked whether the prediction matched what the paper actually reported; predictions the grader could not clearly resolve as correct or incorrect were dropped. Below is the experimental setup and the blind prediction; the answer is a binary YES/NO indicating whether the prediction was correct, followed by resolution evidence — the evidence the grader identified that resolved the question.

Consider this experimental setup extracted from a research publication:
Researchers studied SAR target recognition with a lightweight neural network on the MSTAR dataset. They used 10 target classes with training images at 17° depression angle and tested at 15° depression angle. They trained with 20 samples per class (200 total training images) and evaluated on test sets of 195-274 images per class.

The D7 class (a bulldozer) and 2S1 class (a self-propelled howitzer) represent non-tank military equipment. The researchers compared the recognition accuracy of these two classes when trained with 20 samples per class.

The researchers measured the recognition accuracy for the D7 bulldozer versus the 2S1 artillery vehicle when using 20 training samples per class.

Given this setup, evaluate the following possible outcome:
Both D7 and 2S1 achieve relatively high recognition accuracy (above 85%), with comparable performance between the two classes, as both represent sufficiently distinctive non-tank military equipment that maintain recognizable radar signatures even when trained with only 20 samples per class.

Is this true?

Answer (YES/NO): YES